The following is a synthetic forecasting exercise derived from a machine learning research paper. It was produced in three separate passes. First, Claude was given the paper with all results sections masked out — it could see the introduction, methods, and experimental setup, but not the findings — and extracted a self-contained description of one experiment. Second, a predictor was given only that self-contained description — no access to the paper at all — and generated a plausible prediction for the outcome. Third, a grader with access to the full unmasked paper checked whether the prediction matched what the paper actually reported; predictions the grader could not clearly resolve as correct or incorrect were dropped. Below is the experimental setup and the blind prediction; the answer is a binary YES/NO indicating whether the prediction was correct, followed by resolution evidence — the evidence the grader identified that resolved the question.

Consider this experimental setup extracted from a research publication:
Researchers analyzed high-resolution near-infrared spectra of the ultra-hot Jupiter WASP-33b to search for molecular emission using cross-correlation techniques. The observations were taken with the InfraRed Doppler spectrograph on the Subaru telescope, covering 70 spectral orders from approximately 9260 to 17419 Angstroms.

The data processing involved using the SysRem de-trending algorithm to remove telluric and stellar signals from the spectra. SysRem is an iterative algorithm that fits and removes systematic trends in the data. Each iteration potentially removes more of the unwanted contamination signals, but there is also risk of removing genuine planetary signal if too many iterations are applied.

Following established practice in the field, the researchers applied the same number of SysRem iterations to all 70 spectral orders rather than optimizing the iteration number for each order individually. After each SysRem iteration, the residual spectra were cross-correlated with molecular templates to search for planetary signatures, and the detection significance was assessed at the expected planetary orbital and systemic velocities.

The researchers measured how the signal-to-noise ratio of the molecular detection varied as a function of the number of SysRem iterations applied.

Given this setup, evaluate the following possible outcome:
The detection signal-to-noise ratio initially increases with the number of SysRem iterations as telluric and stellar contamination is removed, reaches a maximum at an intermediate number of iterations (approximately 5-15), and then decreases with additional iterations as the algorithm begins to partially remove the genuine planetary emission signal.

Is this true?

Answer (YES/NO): NO